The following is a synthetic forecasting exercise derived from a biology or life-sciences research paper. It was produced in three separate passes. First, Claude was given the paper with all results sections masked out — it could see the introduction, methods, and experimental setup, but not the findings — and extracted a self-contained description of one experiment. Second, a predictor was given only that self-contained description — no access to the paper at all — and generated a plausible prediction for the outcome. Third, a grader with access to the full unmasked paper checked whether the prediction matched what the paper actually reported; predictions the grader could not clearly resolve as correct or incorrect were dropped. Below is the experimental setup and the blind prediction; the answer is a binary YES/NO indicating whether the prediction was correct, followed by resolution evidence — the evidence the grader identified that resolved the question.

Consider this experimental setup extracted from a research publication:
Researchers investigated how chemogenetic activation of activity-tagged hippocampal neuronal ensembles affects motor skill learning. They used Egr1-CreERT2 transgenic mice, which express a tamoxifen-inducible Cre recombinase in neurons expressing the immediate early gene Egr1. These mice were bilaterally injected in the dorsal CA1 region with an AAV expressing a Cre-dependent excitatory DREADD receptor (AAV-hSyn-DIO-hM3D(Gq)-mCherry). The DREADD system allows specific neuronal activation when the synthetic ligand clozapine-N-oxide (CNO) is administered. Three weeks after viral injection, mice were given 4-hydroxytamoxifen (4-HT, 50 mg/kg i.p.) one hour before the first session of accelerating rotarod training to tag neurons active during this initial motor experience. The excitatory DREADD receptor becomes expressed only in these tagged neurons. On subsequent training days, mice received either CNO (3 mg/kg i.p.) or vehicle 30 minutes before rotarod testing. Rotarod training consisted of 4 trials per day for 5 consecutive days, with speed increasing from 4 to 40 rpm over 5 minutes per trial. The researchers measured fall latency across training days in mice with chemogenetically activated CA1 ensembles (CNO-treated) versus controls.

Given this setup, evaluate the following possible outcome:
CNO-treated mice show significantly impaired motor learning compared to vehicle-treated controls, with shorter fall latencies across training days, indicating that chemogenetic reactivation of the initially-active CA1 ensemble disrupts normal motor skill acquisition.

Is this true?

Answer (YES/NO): NO